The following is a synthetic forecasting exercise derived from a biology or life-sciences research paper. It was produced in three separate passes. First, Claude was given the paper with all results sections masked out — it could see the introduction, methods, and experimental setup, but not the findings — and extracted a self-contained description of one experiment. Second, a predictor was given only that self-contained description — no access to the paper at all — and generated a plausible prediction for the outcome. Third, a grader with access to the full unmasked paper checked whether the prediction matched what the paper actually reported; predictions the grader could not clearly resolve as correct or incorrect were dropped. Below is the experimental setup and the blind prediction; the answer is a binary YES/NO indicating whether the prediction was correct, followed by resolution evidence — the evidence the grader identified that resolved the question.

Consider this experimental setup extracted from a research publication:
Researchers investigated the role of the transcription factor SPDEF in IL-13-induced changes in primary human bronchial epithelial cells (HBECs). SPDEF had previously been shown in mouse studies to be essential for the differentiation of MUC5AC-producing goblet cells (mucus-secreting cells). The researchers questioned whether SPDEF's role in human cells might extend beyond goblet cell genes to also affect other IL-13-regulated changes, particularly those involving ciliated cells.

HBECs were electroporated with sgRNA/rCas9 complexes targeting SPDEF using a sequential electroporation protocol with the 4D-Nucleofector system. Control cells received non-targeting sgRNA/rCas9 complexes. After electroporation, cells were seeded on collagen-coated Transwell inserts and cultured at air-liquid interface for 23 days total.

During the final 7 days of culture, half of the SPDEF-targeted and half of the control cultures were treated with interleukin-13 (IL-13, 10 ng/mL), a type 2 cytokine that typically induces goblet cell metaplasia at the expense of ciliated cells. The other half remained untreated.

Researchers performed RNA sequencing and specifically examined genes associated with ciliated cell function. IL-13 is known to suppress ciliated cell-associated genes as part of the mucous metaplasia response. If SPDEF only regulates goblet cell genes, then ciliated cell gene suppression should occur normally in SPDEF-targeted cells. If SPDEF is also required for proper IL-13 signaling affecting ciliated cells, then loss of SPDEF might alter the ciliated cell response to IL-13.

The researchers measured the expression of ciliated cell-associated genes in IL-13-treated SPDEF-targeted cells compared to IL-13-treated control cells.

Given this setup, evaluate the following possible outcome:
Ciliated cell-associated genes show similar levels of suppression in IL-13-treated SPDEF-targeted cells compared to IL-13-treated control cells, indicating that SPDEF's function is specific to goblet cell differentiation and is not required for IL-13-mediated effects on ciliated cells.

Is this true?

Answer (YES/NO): YES